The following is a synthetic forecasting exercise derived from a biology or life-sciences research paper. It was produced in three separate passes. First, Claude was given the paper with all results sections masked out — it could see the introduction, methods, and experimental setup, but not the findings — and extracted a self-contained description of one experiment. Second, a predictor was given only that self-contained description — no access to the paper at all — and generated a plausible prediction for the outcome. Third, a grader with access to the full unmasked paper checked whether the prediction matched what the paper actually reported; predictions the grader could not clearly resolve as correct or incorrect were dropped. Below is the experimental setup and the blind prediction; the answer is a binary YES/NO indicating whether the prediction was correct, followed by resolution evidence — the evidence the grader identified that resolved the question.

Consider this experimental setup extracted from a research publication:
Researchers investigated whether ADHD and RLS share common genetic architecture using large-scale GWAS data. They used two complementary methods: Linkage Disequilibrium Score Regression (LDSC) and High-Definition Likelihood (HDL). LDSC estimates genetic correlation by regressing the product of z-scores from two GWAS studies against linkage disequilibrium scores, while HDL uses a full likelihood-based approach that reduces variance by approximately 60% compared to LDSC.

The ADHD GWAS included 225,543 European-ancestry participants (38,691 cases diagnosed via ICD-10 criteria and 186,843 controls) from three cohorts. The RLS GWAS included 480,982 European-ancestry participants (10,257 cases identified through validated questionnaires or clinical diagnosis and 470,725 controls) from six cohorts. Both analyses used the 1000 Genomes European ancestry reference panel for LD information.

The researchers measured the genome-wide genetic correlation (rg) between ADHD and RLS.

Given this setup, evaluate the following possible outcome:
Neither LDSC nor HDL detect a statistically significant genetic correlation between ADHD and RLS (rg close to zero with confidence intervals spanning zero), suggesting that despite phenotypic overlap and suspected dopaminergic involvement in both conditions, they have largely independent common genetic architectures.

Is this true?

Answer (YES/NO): NO